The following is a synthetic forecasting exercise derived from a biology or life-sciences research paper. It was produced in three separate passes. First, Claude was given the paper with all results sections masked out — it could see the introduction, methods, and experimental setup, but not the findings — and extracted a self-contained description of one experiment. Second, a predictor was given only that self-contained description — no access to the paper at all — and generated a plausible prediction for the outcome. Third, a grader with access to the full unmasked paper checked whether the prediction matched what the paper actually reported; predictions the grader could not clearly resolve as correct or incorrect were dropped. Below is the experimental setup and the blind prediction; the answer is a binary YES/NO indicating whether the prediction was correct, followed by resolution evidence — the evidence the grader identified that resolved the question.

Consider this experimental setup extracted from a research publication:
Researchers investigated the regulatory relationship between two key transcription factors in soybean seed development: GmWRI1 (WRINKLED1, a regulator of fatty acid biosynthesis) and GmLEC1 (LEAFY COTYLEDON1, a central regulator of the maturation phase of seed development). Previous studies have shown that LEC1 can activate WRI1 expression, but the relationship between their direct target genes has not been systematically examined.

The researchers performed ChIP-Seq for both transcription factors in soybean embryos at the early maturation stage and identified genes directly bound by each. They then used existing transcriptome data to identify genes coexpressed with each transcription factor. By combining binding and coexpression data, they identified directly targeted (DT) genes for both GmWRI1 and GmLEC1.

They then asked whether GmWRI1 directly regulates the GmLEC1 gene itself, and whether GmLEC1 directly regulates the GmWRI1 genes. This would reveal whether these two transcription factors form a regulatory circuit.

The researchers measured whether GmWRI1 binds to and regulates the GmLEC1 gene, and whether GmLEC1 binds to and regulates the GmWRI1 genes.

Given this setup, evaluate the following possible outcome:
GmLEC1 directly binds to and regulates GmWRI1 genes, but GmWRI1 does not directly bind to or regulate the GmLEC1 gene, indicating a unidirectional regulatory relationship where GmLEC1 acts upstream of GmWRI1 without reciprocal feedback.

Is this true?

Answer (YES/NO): NO